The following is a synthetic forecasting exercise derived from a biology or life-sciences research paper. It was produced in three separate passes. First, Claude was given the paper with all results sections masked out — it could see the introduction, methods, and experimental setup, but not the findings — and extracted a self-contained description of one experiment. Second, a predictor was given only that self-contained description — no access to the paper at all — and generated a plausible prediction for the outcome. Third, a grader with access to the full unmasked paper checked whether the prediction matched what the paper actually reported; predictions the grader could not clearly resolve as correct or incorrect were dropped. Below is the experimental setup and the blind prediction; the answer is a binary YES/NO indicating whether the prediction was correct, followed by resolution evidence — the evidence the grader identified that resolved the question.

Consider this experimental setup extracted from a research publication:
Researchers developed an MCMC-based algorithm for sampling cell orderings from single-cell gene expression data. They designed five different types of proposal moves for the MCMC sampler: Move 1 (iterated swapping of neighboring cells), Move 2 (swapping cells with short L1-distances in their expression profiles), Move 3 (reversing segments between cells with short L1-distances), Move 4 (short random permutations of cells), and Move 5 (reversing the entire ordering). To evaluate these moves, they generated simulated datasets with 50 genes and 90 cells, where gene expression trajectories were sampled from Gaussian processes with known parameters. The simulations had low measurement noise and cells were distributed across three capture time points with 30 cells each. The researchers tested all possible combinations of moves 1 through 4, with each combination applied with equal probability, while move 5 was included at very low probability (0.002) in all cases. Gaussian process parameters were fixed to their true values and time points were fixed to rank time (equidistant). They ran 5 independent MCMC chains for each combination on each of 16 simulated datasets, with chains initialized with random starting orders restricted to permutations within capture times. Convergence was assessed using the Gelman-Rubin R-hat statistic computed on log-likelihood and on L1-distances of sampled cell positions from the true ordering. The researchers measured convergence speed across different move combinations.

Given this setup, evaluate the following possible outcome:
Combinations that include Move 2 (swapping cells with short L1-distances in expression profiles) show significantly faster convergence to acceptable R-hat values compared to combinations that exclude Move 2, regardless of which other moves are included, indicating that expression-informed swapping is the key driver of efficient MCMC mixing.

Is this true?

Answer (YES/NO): NO